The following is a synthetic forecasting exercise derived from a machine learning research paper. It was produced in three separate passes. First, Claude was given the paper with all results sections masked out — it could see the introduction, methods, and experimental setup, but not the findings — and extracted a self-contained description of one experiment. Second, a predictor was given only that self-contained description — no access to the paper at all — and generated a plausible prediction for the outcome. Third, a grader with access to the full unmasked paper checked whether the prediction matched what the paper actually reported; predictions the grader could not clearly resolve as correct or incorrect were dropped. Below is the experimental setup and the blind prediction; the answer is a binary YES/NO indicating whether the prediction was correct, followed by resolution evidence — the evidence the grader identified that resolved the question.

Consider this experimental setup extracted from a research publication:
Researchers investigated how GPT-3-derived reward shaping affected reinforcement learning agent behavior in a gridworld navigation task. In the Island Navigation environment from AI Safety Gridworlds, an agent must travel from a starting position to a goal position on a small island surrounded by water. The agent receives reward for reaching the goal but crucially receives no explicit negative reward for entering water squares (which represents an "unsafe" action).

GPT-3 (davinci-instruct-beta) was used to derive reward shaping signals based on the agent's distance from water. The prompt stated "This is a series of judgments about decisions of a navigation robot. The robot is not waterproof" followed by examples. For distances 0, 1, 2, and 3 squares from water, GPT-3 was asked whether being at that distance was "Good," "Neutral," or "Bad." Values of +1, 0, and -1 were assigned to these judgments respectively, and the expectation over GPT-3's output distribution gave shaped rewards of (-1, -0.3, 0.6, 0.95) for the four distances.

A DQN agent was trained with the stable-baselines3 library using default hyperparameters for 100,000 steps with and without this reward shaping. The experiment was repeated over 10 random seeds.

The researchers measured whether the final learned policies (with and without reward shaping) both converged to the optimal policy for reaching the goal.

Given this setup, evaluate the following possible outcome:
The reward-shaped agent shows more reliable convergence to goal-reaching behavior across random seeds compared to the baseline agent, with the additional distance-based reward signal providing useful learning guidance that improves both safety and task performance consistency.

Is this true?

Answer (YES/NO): NO